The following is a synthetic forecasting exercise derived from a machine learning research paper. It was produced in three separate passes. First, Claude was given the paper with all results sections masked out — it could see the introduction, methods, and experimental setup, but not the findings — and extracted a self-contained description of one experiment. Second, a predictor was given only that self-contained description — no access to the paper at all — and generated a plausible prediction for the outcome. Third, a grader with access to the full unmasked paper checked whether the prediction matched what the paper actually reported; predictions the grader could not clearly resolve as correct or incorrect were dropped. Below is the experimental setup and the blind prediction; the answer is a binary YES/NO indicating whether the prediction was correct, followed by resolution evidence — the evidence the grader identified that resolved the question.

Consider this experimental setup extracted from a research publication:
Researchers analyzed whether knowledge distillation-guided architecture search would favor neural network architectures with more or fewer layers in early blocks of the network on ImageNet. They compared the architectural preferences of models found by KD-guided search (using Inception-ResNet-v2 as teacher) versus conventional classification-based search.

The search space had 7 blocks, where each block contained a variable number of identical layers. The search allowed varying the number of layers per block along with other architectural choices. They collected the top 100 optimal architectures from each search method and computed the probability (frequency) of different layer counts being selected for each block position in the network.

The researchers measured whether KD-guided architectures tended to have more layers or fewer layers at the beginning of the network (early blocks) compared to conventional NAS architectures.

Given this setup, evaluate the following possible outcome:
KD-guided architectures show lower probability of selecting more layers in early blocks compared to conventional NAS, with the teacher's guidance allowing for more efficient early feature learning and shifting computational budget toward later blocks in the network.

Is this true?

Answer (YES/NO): YES